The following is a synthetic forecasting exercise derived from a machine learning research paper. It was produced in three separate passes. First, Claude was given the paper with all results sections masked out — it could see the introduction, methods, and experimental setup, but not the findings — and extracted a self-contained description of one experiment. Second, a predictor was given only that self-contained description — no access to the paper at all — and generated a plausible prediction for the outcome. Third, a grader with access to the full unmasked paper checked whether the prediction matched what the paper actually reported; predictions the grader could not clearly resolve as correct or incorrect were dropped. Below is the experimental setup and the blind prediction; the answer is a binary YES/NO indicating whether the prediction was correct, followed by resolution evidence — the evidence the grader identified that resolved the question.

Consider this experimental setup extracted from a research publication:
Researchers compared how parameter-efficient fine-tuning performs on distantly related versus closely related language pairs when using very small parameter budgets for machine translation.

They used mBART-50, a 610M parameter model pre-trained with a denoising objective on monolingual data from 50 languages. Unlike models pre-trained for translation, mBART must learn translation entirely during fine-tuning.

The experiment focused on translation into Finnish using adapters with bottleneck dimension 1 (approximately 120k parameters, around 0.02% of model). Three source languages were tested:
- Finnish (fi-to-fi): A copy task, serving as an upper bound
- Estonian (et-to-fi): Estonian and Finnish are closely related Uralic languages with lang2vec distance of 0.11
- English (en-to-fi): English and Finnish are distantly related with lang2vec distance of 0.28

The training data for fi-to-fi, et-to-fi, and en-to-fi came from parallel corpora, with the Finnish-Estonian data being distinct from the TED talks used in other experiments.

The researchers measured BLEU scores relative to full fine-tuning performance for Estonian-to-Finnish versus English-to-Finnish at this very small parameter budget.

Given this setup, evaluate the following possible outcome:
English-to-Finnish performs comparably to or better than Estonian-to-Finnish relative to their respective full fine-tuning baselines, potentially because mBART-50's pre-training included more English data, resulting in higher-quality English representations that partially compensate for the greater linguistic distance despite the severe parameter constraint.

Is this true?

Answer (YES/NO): NO